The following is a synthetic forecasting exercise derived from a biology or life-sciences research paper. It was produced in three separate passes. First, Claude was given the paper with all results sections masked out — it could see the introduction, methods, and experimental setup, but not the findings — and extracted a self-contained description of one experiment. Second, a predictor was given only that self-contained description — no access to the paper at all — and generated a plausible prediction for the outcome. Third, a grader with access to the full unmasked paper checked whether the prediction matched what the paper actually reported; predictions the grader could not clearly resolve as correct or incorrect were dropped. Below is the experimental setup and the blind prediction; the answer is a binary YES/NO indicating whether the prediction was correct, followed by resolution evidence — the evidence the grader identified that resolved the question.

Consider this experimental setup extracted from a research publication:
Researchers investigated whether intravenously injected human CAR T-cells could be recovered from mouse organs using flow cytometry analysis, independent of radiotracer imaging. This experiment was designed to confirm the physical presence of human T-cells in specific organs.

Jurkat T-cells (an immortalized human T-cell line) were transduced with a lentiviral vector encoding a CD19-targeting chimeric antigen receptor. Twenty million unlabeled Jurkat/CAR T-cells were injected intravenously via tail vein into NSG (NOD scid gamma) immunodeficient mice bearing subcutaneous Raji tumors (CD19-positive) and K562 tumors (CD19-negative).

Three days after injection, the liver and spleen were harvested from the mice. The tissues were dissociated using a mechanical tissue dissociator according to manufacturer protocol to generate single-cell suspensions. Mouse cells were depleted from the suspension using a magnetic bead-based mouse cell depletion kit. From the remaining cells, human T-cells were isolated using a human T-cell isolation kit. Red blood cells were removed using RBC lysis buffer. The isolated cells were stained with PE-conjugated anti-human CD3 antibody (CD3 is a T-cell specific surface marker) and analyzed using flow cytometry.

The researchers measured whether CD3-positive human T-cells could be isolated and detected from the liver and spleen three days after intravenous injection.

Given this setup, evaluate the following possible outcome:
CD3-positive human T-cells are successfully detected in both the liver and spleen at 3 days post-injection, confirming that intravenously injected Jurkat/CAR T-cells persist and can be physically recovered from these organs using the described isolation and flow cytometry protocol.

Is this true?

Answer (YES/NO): YES